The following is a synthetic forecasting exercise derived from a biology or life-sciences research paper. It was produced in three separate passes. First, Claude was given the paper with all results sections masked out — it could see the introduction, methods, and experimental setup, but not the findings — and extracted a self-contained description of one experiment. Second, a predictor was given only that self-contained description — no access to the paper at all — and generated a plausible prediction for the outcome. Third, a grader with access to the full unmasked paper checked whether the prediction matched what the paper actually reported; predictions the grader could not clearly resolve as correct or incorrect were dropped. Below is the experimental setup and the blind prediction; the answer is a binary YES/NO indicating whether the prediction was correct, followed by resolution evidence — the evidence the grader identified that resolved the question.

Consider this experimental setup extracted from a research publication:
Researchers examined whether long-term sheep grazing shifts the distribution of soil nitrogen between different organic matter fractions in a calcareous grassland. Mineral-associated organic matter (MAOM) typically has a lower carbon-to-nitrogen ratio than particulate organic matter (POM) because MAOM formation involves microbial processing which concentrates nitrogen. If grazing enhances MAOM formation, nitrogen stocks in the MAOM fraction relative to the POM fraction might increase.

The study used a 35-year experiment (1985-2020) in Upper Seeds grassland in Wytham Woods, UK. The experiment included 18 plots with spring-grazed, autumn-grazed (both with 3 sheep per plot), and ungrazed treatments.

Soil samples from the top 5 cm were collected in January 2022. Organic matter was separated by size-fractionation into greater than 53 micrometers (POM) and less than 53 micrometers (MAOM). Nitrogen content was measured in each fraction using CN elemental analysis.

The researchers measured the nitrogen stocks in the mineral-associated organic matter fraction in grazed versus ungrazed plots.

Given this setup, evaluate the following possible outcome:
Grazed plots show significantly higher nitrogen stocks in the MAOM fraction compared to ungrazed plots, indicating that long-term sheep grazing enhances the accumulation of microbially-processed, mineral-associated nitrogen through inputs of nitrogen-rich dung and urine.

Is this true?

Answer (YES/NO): NO